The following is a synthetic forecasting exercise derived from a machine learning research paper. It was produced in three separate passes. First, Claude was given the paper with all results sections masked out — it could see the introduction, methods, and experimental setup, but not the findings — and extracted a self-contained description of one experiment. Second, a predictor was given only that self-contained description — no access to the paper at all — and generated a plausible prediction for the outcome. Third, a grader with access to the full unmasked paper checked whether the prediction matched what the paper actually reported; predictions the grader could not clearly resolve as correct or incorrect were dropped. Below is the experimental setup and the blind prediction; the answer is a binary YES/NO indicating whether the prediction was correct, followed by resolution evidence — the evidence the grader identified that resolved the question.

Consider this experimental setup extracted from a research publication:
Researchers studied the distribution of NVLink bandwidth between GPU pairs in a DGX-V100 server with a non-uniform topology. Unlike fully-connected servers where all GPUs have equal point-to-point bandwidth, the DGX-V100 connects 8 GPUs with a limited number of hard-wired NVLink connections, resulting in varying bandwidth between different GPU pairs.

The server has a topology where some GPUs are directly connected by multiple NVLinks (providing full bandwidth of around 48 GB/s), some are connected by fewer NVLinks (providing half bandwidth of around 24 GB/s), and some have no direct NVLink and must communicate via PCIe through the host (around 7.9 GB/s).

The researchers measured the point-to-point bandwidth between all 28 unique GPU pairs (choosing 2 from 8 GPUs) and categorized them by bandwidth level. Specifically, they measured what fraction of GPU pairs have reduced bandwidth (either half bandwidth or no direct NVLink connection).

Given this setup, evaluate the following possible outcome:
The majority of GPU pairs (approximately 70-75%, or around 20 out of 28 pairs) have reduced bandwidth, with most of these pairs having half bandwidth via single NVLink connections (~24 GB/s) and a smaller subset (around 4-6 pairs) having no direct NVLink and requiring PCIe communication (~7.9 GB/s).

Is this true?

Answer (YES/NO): NO